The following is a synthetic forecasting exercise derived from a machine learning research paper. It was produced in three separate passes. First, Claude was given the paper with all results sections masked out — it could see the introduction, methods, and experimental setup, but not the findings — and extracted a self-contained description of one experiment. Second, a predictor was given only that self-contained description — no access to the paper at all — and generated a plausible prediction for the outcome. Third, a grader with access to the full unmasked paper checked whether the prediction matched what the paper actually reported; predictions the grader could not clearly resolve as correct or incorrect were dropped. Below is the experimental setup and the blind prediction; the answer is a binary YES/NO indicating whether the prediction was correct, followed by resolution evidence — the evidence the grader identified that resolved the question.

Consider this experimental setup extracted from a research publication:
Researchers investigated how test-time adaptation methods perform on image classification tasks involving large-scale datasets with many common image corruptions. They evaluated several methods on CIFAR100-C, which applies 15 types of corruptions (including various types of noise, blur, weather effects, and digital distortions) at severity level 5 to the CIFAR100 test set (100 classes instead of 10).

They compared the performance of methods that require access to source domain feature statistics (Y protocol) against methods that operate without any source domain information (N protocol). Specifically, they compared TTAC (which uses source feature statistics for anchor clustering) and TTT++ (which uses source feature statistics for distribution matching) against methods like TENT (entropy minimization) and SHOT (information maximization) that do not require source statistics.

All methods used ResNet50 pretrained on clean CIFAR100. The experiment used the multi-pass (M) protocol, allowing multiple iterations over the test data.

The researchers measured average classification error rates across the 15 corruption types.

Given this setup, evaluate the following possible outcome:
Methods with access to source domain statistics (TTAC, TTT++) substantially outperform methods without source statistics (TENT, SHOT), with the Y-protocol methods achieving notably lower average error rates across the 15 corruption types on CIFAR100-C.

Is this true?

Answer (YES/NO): YES